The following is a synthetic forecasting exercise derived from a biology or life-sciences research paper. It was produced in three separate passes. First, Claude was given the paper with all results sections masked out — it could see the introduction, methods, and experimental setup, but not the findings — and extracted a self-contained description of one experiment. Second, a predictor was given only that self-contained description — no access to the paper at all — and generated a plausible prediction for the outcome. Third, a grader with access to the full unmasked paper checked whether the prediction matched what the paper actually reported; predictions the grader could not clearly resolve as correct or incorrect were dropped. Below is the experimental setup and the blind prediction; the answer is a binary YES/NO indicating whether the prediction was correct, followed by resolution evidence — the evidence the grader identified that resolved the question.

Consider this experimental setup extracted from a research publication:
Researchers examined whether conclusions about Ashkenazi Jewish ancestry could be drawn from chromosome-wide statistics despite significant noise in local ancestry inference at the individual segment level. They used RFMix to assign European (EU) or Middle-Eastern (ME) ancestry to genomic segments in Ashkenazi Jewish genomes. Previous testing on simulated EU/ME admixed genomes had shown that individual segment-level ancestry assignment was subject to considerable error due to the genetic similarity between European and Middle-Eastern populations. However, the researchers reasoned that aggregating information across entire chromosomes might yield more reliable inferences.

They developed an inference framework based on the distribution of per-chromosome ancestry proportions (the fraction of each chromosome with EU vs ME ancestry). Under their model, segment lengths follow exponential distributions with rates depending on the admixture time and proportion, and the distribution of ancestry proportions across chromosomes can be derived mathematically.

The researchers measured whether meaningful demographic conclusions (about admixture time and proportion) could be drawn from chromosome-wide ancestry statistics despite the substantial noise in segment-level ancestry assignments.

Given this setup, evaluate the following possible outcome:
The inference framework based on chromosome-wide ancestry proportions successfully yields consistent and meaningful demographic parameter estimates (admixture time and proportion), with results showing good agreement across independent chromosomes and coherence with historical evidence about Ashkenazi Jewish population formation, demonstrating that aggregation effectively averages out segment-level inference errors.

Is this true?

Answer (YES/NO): YES